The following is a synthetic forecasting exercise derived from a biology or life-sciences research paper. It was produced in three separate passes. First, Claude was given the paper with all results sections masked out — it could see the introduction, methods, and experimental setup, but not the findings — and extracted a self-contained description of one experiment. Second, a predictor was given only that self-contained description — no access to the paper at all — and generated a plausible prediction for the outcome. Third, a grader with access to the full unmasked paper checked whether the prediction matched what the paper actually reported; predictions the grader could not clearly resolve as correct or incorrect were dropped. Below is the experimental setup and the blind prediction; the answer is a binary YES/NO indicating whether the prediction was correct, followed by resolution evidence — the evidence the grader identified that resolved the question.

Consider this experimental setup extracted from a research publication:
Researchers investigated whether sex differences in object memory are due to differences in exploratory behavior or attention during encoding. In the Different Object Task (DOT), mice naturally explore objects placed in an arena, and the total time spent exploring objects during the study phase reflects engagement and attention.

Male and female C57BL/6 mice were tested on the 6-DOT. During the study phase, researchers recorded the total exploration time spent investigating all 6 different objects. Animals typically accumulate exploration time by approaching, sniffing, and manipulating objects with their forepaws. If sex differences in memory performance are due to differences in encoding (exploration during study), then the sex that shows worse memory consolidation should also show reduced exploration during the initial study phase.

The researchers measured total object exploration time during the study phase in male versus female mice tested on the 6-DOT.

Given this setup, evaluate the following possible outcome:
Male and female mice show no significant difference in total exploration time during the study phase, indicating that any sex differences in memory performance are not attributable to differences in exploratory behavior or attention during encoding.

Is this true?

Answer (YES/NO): NO